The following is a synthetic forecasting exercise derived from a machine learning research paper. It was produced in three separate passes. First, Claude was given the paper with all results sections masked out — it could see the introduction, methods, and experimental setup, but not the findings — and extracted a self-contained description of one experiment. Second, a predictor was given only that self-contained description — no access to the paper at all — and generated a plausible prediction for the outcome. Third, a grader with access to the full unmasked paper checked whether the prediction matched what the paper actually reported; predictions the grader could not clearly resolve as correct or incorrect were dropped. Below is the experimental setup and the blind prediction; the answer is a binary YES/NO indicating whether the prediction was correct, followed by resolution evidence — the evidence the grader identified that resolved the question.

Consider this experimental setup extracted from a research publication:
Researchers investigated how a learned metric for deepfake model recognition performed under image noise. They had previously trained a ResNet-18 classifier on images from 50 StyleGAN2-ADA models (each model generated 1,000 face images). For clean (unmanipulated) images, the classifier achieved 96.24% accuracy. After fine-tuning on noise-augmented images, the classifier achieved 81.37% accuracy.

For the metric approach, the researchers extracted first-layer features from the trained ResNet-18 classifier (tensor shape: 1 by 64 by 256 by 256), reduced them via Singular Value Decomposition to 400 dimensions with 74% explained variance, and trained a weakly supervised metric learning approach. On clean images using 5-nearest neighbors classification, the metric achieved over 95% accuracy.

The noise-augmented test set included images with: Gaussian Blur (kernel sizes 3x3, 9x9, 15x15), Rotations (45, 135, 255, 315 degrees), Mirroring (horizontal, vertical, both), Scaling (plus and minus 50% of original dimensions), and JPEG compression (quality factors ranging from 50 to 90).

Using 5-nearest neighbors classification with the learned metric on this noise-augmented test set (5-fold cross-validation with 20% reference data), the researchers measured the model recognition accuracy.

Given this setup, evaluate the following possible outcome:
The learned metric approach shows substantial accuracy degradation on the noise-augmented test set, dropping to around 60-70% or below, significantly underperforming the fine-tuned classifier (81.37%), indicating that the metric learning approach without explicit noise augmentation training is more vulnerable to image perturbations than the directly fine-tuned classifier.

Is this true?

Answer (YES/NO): NO